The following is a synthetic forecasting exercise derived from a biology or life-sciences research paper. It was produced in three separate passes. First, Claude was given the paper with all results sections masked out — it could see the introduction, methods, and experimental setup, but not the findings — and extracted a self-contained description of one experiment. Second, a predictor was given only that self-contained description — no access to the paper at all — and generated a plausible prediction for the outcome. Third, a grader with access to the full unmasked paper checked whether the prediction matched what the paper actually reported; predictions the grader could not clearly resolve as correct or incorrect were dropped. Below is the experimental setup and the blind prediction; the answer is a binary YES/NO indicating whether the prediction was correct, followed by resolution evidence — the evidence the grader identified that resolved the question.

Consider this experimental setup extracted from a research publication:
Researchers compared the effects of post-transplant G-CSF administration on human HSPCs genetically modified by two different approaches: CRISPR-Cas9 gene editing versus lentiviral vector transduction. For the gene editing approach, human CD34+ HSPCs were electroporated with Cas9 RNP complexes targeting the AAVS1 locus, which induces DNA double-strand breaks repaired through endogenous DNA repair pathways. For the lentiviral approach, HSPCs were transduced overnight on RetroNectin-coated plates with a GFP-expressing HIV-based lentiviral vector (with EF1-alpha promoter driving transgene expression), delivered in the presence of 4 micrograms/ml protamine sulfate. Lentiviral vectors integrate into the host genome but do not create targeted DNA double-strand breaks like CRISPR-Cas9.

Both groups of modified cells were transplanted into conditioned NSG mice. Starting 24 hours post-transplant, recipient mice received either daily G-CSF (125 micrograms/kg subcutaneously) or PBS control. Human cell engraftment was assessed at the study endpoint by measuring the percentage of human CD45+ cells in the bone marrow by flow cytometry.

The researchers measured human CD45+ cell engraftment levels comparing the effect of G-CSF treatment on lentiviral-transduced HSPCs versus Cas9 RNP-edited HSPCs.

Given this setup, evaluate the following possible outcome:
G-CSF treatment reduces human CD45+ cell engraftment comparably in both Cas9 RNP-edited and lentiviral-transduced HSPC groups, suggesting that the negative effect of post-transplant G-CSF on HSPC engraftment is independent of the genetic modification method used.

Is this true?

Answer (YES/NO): NO